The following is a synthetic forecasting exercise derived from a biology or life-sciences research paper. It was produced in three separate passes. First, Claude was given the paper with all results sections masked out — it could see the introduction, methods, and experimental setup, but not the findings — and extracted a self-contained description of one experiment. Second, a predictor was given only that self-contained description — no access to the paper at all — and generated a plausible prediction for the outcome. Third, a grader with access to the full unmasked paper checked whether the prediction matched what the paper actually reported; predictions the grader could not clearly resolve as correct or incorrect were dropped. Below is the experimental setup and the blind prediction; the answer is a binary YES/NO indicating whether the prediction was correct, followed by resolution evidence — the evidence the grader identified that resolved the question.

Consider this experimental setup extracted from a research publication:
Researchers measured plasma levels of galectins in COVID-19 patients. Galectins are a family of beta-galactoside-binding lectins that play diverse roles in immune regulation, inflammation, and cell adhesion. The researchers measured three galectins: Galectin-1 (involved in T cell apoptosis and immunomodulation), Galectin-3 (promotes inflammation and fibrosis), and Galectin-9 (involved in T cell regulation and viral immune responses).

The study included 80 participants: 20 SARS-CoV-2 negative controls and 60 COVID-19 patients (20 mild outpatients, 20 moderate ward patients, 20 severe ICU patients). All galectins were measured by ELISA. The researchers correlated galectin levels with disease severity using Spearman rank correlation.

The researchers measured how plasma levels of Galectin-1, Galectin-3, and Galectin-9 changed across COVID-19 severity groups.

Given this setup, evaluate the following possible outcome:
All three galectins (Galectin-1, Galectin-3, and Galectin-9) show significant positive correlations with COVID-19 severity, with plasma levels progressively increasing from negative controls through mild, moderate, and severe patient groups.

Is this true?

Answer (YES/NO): NO